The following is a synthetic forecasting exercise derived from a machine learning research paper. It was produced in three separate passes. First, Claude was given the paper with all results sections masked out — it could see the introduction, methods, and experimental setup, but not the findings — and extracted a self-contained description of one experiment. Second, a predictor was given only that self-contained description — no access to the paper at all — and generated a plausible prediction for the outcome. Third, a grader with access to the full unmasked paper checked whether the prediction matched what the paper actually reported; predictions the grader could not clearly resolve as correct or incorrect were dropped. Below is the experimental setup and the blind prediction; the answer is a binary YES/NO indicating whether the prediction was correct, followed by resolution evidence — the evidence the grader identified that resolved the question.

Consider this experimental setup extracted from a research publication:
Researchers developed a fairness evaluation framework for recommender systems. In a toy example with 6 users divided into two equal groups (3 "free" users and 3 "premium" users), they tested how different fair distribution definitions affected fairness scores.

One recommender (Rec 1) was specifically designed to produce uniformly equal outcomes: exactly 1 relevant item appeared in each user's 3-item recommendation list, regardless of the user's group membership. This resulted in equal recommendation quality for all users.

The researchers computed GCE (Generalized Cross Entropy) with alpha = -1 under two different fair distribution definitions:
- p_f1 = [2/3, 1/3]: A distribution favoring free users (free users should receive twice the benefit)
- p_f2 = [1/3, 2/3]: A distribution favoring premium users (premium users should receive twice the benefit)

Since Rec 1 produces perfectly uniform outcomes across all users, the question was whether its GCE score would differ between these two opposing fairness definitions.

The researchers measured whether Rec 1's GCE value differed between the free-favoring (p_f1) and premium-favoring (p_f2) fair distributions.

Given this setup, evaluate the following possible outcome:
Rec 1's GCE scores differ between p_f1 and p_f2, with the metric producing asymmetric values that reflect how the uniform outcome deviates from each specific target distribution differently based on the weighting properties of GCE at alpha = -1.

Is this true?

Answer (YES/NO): NO